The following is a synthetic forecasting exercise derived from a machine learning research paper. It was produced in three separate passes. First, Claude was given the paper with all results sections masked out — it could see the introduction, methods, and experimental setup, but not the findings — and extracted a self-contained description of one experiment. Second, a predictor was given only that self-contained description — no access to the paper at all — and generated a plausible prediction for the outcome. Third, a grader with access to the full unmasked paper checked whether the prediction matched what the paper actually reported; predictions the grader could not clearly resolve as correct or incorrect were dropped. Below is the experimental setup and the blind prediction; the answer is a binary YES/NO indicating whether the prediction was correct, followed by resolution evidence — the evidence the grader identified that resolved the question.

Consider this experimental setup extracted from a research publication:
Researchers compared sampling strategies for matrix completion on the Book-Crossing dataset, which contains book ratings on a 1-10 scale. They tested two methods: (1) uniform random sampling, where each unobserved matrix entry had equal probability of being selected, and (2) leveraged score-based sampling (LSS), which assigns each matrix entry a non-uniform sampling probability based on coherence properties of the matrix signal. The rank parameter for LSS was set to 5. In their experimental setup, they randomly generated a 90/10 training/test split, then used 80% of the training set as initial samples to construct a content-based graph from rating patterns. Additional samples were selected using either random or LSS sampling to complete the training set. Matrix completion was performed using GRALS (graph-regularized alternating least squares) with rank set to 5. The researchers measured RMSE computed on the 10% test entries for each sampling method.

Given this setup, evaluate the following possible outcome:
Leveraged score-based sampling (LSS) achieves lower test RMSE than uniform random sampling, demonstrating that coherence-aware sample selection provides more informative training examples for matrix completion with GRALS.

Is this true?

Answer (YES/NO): NO